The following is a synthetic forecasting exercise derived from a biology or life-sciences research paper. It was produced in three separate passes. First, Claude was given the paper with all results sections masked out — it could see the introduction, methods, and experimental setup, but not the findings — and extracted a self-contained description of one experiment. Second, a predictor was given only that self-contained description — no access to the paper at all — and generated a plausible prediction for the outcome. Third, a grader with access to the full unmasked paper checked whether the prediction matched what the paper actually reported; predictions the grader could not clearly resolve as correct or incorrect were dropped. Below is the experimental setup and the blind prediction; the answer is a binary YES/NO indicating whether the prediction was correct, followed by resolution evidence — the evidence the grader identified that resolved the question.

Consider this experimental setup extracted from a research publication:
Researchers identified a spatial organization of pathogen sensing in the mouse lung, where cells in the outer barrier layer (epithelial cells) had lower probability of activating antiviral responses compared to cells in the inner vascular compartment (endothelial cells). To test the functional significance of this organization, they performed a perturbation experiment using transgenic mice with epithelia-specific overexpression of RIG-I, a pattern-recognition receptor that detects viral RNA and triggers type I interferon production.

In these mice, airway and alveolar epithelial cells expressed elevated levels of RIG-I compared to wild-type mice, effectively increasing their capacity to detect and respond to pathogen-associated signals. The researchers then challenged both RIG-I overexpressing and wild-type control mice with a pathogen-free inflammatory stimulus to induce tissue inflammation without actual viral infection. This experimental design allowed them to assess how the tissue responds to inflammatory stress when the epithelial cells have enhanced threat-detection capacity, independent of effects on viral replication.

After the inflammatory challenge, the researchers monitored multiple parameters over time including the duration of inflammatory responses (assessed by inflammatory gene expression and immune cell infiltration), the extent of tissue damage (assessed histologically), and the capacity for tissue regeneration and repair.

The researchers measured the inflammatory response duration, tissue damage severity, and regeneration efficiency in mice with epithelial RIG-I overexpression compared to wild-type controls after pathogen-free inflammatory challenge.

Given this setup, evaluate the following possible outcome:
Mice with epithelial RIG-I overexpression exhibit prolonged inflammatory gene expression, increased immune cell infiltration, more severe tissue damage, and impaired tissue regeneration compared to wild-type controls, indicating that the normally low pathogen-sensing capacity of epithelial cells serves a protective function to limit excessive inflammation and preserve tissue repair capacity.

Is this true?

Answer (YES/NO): YES